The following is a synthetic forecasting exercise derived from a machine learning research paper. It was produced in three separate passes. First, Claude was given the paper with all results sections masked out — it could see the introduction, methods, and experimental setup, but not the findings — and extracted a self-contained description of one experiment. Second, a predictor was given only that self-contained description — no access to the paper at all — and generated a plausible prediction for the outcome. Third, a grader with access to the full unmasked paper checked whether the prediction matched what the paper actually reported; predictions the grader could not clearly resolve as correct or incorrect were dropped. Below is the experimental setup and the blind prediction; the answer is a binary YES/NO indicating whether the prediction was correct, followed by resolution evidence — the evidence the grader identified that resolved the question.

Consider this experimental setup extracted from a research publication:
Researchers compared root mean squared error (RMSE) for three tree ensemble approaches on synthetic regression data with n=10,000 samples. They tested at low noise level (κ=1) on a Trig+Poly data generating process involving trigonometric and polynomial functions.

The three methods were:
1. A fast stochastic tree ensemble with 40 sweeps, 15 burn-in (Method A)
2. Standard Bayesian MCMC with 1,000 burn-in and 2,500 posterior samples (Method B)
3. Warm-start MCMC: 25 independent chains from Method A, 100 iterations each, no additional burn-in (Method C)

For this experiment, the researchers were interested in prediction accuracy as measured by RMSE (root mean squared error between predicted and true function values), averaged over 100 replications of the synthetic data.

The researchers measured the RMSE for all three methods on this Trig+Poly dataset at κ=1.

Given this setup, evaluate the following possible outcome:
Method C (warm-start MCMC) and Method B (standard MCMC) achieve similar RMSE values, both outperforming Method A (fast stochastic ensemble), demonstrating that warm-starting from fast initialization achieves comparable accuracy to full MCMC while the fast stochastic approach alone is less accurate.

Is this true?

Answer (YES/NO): NO